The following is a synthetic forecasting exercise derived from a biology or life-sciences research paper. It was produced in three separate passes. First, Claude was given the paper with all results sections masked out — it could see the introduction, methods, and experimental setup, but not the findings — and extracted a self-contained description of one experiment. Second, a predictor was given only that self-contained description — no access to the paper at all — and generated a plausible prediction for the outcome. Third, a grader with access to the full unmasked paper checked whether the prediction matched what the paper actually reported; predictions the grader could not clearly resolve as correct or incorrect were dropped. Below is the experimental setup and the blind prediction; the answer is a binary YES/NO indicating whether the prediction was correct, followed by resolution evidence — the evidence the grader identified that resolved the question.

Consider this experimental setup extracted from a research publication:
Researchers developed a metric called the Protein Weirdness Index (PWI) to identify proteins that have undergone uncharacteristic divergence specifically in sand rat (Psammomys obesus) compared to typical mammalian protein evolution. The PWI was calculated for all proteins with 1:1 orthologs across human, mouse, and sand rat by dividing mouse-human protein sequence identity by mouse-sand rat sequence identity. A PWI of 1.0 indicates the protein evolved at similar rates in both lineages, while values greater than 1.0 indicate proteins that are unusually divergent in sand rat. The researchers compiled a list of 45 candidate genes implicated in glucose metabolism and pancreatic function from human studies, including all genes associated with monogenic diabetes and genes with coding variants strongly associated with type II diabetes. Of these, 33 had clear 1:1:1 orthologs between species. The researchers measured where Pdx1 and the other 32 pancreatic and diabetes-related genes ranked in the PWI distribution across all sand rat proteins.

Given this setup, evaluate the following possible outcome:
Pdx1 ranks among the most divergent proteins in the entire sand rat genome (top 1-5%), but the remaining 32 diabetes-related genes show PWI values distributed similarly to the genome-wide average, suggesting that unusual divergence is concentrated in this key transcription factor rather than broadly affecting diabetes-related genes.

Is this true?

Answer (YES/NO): YES